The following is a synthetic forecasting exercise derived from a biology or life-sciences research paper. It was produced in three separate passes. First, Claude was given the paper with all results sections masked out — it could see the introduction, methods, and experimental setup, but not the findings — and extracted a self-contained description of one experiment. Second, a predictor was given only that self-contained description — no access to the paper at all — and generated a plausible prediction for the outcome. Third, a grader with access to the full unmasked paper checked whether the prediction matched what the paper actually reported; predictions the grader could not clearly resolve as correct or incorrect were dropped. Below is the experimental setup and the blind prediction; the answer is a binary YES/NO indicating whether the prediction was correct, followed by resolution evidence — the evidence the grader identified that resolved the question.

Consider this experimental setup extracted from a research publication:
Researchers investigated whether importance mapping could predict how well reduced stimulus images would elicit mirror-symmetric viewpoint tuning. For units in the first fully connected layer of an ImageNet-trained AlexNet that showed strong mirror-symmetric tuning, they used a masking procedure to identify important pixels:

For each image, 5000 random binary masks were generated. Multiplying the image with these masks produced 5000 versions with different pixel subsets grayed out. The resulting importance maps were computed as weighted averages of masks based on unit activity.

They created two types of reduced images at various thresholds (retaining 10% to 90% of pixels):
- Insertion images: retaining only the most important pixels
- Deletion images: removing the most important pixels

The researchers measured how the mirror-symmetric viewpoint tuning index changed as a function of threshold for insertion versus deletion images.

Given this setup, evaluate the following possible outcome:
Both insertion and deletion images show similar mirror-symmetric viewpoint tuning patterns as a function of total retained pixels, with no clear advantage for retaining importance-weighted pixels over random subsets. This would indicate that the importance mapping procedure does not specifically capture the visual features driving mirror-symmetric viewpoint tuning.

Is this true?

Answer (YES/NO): NO